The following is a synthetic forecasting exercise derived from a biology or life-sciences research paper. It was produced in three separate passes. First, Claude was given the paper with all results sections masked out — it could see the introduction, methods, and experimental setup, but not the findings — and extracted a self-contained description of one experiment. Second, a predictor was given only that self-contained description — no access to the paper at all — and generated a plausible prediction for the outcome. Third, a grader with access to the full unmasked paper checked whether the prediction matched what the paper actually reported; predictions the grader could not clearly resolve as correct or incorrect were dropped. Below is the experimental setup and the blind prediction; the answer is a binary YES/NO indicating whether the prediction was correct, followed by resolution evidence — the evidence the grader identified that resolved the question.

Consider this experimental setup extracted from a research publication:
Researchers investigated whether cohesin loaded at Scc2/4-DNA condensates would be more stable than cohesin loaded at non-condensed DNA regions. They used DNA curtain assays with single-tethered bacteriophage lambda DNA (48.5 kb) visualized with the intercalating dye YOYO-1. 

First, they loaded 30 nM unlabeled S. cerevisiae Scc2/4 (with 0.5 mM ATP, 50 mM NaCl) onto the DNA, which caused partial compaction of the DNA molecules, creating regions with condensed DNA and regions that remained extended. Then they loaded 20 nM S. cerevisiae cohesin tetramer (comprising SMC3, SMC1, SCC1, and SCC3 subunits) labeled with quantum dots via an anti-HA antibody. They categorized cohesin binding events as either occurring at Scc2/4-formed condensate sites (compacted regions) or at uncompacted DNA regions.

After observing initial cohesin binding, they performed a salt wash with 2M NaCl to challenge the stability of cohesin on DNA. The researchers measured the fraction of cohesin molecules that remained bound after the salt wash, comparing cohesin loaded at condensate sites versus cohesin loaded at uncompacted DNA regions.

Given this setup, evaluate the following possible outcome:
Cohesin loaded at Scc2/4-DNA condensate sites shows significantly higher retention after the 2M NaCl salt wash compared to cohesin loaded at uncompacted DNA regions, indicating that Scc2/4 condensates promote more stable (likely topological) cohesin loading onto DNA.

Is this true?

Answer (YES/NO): YES